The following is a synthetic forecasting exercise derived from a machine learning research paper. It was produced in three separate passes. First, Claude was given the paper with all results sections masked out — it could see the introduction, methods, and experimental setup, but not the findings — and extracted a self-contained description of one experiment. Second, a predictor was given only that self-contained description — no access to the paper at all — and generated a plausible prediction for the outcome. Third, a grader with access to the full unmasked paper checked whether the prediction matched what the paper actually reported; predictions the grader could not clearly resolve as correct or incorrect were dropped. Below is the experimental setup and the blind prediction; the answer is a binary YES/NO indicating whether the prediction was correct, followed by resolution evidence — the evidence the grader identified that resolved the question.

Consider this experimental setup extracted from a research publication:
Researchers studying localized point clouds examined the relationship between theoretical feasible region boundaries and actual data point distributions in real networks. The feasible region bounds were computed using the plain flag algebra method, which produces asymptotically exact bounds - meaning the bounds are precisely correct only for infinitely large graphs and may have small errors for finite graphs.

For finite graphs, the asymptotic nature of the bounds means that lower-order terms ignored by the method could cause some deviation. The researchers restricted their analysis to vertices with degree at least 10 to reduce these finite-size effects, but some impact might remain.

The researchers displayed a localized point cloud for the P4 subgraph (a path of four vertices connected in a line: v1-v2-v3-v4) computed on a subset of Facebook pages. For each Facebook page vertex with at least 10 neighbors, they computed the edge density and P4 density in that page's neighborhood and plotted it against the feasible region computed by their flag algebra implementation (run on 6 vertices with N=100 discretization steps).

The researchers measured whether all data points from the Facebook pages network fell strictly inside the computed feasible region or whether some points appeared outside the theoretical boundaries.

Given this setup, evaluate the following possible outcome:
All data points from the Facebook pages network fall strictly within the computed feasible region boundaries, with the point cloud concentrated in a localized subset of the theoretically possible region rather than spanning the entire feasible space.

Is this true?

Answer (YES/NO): NO